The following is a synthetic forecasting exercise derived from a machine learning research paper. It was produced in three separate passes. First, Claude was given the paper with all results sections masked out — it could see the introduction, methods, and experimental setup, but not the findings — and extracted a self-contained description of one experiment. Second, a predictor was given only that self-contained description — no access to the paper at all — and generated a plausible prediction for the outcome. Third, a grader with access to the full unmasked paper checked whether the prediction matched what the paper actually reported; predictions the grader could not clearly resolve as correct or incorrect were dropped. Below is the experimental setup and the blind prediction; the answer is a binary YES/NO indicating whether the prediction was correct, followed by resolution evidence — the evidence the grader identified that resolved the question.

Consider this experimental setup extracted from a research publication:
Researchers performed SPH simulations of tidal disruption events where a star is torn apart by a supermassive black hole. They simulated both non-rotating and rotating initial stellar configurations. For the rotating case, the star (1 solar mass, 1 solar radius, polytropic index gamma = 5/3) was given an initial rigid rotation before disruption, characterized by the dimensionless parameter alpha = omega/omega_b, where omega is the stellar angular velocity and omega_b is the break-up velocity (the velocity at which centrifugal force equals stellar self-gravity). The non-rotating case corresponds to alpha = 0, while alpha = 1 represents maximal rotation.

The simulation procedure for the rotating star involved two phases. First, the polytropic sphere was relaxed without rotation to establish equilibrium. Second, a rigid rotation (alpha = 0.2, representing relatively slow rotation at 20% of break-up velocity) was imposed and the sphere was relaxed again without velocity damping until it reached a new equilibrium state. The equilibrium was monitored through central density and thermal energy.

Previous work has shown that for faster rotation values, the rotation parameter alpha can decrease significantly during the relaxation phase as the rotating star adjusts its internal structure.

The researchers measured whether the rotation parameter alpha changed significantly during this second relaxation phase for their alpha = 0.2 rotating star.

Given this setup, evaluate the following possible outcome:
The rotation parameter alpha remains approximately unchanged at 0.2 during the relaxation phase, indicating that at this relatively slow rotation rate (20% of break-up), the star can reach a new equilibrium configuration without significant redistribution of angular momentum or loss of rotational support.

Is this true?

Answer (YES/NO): YES